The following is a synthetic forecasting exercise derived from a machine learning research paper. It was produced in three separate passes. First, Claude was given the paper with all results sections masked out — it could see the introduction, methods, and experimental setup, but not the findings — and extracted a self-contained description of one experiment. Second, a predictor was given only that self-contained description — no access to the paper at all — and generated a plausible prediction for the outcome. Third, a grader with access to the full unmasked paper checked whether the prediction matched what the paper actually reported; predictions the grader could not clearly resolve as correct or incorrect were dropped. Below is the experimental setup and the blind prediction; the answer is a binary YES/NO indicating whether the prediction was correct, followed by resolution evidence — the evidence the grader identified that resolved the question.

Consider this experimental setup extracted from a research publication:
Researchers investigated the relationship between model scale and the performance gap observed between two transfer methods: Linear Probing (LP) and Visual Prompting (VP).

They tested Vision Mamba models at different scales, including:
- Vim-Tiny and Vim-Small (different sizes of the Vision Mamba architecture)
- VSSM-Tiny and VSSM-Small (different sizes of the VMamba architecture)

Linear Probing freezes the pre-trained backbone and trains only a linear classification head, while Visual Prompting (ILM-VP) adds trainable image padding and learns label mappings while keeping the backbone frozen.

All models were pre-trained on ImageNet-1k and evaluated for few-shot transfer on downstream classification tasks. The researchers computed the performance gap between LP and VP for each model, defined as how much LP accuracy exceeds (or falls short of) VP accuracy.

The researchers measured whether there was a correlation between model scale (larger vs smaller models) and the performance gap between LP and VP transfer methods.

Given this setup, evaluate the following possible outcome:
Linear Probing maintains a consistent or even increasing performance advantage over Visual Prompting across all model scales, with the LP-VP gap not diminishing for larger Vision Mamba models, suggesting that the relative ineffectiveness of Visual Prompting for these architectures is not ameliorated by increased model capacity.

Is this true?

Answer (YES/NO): YES